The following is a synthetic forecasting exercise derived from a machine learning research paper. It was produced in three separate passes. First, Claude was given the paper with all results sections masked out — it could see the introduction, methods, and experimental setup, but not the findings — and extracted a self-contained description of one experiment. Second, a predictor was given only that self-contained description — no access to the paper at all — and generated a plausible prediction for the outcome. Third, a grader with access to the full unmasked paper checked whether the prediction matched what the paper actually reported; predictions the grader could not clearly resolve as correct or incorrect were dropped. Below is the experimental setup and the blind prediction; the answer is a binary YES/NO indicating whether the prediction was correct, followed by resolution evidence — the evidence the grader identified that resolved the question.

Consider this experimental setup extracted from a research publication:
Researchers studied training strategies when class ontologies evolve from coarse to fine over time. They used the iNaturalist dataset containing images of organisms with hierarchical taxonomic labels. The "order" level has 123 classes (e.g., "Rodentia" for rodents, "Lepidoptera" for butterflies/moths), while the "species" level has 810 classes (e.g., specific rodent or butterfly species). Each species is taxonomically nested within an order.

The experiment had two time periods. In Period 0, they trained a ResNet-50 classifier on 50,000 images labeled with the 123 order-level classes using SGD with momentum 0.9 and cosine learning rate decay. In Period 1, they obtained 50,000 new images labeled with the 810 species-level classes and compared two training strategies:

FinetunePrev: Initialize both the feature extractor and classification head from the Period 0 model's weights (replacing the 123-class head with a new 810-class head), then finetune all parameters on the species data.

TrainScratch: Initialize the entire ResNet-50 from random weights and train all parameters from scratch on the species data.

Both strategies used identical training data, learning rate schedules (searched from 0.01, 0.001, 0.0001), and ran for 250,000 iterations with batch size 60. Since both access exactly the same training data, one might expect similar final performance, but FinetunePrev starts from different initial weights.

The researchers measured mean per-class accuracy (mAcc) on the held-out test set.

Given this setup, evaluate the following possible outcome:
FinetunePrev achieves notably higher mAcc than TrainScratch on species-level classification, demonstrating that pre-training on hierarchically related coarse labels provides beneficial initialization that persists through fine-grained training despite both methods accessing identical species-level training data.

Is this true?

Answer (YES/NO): YES